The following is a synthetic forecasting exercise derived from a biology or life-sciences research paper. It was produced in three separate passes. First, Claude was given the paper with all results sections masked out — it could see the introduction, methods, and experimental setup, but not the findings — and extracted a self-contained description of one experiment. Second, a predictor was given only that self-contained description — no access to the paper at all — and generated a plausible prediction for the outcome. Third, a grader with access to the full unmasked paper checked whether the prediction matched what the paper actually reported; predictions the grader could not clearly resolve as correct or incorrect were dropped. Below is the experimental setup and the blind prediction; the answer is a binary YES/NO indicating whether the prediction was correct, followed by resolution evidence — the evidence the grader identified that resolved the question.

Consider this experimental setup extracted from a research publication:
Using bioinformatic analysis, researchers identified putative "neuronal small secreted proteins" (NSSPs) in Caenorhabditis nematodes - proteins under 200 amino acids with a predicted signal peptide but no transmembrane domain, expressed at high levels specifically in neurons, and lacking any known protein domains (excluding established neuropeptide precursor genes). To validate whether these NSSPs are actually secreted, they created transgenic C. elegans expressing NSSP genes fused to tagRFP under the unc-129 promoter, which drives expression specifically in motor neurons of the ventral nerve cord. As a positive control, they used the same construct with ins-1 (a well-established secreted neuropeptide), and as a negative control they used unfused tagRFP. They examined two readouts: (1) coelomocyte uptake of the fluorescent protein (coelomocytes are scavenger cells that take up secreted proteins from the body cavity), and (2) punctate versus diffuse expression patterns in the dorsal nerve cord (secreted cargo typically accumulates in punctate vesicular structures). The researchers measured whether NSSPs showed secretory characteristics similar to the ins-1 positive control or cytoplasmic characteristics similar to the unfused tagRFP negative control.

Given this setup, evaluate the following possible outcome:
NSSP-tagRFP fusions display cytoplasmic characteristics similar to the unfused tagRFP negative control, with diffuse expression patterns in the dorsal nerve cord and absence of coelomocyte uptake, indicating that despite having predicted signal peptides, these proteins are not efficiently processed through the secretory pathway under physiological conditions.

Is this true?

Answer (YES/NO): NO